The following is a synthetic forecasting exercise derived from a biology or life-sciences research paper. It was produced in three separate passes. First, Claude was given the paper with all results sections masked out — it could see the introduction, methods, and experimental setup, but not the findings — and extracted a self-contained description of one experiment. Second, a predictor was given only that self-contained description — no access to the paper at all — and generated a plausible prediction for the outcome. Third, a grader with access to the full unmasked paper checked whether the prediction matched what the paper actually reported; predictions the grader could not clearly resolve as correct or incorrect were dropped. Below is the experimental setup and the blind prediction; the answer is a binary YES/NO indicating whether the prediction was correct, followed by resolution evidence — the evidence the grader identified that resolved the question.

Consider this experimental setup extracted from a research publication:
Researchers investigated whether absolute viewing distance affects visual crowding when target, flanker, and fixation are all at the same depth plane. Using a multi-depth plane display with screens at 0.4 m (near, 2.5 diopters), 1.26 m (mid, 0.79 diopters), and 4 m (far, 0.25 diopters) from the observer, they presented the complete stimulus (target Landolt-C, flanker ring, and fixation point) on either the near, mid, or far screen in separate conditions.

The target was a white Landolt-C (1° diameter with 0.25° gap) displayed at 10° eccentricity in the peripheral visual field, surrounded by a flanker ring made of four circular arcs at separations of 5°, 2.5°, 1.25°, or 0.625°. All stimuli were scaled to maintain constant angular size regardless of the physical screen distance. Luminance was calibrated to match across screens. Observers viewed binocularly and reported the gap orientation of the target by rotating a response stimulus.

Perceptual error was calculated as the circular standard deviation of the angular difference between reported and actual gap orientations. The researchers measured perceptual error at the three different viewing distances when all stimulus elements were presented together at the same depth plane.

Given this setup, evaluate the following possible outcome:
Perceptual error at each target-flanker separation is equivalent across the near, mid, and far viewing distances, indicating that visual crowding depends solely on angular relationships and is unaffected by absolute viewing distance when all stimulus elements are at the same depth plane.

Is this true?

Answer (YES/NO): NO